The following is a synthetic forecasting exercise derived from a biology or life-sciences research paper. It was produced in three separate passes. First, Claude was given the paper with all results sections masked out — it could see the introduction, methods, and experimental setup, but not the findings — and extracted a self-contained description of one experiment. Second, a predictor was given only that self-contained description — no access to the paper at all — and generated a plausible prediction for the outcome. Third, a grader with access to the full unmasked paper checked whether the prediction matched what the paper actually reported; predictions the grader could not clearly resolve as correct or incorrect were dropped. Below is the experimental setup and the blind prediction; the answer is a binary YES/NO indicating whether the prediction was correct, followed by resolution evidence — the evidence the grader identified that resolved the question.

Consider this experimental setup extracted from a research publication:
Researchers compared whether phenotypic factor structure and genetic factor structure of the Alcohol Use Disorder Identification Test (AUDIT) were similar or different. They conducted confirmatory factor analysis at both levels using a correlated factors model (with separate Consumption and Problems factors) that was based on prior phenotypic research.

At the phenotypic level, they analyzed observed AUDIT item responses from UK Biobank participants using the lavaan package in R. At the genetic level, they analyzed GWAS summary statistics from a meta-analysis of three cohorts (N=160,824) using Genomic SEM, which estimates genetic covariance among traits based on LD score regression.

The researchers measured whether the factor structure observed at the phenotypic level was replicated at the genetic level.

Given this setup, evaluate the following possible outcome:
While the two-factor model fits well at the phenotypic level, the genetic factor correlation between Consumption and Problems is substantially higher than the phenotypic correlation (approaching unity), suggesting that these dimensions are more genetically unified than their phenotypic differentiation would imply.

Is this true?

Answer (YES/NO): NO